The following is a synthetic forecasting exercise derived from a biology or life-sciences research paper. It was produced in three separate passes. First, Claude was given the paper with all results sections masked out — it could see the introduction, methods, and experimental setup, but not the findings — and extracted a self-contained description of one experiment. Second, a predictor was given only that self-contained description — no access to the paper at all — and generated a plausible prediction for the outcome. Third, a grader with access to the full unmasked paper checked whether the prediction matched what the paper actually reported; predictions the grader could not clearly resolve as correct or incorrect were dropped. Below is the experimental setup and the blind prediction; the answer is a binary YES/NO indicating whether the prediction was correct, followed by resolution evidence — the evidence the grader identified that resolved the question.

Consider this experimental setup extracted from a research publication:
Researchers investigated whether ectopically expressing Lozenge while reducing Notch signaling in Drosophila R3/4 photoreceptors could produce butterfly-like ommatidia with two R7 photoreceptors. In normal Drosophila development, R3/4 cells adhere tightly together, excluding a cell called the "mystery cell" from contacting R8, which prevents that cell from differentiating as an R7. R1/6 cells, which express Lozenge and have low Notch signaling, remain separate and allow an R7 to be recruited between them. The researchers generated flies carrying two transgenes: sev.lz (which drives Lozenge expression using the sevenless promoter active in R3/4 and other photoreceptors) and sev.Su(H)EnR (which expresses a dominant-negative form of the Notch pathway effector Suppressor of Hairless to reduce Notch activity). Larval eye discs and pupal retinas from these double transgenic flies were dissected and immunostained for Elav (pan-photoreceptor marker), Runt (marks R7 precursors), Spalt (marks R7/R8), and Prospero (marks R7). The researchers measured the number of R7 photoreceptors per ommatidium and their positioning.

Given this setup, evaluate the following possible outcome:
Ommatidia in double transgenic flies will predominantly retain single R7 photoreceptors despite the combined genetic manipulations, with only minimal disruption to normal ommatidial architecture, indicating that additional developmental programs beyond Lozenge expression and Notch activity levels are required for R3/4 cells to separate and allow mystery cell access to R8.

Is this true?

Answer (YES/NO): NO